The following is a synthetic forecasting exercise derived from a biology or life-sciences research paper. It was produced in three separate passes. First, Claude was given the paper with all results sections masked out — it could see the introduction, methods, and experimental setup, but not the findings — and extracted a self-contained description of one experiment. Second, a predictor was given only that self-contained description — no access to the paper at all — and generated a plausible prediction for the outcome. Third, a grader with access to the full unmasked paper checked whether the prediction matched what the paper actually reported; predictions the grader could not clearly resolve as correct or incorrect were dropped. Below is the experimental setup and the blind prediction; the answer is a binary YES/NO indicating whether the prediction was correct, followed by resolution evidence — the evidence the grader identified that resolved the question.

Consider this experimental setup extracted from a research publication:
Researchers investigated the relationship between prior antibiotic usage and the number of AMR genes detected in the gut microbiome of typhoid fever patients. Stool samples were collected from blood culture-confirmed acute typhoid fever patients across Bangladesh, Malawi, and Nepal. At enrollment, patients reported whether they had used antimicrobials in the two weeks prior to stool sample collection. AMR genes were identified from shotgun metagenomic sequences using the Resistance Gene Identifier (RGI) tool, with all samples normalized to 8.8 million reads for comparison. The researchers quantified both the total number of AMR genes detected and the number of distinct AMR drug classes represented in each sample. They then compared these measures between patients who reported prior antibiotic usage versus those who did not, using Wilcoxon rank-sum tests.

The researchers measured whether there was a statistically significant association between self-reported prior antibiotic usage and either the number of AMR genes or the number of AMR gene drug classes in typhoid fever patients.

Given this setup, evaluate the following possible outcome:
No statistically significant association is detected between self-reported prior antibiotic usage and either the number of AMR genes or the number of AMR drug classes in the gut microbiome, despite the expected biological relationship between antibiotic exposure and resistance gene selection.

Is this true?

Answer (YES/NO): YES